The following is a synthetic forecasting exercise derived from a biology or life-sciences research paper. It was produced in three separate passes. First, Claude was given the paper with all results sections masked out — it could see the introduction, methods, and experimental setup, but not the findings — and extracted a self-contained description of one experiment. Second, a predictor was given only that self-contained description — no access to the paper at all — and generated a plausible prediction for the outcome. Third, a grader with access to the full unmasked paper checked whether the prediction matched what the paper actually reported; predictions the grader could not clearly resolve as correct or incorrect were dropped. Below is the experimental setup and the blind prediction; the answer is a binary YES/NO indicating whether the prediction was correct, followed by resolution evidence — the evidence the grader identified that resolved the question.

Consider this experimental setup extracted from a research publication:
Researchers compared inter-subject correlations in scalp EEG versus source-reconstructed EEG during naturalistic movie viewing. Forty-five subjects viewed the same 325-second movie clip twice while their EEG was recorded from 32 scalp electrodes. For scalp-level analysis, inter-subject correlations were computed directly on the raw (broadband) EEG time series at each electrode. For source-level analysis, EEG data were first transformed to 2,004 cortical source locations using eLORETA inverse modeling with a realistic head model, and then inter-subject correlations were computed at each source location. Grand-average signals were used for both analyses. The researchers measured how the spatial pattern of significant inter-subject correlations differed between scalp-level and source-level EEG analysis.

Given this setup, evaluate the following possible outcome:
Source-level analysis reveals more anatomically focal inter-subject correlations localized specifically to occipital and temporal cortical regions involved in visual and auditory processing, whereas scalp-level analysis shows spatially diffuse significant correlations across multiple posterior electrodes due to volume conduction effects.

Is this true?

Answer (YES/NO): NO